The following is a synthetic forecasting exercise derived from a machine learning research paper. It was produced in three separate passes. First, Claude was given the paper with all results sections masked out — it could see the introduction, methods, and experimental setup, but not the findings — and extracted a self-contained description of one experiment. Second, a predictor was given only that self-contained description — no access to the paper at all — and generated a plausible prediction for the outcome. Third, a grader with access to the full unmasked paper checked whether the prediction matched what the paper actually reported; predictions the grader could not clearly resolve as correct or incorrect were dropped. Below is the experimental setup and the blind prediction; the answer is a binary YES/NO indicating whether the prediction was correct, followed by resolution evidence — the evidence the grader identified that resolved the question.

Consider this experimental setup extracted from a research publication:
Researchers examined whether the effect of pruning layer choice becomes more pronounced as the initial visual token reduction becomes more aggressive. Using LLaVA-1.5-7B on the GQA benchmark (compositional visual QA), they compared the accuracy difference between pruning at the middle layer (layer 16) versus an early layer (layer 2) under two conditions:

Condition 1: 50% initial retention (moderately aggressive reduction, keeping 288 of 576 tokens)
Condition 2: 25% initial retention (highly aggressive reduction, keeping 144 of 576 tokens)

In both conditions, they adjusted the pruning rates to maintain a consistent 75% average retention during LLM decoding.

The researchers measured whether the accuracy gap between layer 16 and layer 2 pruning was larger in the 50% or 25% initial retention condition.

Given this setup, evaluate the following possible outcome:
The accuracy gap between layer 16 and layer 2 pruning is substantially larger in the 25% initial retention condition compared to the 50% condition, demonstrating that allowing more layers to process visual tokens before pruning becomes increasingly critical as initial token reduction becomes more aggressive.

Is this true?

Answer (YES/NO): YES